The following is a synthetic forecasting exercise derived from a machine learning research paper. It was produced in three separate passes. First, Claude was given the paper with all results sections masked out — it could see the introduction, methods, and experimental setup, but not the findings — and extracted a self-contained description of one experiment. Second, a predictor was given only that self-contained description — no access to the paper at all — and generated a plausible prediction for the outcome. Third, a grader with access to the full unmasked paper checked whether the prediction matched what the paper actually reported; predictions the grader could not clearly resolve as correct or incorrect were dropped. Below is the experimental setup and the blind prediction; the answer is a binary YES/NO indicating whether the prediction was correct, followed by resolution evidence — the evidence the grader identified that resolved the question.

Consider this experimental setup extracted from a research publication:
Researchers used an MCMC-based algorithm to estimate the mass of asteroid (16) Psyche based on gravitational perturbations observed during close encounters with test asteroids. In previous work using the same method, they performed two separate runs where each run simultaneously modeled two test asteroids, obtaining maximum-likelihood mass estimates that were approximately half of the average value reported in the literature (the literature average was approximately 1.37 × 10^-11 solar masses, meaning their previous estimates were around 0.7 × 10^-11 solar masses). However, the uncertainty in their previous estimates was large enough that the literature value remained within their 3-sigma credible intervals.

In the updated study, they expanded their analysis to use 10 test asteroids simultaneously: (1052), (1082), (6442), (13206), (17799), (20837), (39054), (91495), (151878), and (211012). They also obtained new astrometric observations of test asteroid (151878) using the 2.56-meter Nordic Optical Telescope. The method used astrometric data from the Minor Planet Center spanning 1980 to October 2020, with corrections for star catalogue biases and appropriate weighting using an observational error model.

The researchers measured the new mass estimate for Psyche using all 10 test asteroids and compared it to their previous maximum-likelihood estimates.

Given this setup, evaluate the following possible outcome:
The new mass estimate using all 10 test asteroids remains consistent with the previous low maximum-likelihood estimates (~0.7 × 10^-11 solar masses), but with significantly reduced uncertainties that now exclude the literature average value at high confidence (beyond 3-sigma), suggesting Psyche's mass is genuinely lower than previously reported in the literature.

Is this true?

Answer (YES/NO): NO